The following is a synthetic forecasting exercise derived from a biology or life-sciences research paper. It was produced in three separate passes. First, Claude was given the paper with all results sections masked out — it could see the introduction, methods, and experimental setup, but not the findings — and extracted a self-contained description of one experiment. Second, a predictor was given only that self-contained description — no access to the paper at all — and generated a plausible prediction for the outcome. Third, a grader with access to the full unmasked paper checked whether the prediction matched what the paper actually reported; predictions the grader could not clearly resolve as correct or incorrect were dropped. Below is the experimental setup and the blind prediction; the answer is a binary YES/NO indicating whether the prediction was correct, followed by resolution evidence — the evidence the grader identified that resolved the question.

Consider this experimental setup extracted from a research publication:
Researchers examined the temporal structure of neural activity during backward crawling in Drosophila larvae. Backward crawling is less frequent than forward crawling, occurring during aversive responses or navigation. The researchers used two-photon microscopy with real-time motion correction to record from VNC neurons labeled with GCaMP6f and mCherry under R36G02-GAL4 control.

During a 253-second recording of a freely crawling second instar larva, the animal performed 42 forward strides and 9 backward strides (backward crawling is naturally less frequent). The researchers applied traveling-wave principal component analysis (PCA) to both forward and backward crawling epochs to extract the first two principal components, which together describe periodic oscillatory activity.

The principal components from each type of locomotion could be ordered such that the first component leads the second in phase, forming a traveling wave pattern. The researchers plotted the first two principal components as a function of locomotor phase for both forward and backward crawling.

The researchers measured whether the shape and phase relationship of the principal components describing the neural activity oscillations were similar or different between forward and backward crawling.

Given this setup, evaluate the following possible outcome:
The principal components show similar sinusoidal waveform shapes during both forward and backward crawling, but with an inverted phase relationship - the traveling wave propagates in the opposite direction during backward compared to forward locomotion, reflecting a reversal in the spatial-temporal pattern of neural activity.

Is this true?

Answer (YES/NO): YES